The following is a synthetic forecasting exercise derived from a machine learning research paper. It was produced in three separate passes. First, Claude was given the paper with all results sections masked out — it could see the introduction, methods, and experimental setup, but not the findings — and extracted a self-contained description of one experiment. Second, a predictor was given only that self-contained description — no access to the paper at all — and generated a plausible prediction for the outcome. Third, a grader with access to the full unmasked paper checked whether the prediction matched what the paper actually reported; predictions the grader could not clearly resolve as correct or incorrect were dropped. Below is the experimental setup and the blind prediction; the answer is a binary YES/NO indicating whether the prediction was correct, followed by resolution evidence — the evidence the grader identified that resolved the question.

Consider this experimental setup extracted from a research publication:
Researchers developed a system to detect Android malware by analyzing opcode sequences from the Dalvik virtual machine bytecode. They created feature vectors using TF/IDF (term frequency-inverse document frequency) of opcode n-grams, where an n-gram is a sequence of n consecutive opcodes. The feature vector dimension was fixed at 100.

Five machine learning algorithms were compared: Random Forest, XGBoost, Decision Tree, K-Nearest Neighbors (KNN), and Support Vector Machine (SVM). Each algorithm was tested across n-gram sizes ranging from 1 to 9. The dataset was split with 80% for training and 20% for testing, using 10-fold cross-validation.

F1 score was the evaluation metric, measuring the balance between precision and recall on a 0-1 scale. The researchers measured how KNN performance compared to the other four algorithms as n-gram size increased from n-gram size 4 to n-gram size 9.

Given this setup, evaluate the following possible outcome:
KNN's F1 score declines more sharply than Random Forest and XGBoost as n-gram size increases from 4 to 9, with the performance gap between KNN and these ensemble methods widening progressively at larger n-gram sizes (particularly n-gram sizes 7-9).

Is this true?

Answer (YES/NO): NO